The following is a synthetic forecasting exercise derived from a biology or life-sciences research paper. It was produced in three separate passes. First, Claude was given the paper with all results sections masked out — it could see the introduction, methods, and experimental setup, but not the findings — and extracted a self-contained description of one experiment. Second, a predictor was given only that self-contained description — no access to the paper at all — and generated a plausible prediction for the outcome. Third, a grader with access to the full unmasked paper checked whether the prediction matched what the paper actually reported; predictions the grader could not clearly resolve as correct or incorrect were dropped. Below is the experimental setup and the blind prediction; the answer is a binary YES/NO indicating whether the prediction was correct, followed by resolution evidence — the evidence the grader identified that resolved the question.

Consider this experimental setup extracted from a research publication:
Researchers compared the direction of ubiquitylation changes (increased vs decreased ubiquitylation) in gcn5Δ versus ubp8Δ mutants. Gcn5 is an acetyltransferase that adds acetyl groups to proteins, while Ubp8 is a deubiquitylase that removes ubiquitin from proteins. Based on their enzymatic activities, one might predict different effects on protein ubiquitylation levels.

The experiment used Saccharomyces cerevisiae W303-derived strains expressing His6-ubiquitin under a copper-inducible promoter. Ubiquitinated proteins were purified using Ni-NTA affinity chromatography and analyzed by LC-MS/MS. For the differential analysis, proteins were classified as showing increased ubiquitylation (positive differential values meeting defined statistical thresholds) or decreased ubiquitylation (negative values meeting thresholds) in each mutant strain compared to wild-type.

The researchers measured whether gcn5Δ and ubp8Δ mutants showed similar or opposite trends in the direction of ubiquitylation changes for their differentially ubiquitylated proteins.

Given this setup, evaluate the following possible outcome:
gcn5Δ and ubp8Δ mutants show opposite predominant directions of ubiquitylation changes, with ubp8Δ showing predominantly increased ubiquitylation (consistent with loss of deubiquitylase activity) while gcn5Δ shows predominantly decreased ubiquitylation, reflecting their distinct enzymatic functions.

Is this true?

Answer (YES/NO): NO